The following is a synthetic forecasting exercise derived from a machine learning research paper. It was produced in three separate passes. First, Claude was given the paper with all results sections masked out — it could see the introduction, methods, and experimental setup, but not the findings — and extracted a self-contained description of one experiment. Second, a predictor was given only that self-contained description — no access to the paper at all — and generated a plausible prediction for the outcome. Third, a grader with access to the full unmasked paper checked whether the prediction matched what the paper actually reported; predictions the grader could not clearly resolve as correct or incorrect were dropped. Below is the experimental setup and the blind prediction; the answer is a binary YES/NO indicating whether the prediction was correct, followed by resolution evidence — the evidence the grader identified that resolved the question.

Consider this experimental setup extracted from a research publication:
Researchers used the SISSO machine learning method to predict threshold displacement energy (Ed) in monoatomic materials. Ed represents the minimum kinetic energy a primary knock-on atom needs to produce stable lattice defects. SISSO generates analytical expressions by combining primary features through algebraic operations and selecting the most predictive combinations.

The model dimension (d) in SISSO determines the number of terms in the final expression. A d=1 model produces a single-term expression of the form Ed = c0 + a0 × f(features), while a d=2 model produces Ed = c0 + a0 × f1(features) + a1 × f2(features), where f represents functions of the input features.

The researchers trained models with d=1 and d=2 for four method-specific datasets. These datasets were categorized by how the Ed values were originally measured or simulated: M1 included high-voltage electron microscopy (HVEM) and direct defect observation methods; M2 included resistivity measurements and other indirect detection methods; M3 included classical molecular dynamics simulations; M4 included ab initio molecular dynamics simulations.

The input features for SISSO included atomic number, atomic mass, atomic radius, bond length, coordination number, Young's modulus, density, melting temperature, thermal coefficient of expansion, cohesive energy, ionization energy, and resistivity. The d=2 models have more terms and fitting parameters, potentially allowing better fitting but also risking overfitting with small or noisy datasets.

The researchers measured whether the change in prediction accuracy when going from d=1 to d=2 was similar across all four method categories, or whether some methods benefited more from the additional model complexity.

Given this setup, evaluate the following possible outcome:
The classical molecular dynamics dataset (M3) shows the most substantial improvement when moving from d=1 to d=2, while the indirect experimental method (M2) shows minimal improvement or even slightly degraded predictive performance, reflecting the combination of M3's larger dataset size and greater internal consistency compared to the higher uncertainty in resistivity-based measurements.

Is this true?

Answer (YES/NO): NO